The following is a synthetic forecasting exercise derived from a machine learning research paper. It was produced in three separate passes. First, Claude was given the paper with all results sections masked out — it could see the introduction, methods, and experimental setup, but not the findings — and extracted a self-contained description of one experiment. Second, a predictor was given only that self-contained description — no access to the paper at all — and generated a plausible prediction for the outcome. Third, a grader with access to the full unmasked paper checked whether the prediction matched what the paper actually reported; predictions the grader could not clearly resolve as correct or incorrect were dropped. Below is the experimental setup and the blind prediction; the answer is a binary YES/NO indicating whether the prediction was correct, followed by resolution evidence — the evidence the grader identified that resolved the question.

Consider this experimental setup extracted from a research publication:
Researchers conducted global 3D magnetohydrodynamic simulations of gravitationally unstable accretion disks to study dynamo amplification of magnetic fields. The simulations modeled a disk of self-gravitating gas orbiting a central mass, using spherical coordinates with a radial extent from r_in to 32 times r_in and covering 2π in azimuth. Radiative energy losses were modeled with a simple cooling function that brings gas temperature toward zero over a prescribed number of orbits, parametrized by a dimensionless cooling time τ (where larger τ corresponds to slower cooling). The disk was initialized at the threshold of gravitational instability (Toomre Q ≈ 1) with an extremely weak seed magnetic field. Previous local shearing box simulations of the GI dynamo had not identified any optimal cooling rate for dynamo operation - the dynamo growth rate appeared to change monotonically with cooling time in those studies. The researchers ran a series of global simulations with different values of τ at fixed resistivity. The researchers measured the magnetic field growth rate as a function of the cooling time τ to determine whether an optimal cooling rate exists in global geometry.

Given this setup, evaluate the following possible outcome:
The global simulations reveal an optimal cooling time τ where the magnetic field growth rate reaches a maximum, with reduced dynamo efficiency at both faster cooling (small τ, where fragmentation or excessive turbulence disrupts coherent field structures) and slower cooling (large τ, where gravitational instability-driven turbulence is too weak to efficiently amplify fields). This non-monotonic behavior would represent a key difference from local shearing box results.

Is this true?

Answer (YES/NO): YES